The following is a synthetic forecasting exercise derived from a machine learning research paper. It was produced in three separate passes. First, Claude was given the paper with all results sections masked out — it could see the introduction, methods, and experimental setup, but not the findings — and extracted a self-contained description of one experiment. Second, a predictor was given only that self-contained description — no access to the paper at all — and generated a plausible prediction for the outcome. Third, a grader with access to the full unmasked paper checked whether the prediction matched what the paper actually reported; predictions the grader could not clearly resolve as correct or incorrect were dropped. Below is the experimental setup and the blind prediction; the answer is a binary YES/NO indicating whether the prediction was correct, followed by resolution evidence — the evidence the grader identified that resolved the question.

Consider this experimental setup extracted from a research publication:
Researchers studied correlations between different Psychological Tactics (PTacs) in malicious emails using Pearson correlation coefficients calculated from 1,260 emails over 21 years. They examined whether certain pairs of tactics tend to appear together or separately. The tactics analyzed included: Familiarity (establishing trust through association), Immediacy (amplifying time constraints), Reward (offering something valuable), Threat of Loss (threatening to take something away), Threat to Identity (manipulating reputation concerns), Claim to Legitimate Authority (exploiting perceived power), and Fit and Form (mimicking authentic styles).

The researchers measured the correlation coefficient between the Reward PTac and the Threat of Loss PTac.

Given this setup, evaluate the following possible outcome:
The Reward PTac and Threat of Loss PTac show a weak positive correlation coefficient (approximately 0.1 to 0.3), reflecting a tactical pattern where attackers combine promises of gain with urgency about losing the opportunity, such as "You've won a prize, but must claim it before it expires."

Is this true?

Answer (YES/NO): NO